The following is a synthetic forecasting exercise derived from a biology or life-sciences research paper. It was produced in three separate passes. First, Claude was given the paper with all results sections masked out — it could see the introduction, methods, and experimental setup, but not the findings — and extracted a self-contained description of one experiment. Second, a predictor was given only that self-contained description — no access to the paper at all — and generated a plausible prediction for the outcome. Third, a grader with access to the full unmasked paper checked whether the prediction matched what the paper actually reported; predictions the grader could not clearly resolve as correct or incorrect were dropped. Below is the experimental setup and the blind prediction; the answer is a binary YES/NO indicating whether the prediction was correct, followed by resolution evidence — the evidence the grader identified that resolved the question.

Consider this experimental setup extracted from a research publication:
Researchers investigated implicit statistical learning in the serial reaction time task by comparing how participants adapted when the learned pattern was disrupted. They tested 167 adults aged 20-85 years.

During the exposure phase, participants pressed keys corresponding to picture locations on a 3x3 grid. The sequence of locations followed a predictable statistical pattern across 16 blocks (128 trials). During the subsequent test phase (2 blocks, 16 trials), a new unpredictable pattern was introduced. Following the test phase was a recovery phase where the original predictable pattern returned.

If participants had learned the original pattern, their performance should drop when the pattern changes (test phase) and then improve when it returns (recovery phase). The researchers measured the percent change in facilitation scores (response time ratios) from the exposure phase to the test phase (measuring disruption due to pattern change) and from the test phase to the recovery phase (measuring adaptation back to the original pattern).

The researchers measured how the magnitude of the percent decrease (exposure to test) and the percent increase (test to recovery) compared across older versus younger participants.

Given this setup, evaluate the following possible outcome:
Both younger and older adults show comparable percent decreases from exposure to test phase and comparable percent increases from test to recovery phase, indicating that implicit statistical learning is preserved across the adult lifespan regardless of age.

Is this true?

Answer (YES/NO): NO